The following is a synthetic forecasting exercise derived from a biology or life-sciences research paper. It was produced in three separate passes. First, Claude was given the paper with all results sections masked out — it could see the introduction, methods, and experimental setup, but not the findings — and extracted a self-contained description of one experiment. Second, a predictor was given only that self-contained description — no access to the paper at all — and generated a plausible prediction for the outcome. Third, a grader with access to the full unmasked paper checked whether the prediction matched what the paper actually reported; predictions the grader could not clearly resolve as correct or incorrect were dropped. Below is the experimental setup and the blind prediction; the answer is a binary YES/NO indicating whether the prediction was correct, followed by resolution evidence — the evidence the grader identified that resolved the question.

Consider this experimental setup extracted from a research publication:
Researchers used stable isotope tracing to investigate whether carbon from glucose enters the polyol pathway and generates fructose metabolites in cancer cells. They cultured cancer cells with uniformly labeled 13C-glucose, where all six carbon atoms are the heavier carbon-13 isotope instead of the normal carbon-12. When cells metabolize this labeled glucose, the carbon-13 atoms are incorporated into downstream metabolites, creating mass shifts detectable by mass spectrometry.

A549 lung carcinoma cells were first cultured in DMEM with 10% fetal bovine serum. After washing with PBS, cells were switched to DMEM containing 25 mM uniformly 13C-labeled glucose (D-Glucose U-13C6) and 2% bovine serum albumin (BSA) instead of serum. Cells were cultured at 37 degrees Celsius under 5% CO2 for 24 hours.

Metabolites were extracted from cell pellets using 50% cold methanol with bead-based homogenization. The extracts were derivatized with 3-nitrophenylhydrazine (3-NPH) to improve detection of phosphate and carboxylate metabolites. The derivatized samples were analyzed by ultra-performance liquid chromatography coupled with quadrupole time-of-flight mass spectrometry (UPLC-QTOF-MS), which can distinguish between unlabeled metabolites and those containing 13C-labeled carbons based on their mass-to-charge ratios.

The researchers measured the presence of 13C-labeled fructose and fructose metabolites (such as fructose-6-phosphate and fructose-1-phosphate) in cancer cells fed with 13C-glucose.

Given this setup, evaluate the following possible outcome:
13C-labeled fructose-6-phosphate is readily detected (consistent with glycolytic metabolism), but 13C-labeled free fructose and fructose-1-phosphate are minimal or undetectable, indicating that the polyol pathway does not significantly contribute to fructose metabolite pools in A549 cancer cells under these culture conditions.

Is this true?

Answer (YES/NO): NO